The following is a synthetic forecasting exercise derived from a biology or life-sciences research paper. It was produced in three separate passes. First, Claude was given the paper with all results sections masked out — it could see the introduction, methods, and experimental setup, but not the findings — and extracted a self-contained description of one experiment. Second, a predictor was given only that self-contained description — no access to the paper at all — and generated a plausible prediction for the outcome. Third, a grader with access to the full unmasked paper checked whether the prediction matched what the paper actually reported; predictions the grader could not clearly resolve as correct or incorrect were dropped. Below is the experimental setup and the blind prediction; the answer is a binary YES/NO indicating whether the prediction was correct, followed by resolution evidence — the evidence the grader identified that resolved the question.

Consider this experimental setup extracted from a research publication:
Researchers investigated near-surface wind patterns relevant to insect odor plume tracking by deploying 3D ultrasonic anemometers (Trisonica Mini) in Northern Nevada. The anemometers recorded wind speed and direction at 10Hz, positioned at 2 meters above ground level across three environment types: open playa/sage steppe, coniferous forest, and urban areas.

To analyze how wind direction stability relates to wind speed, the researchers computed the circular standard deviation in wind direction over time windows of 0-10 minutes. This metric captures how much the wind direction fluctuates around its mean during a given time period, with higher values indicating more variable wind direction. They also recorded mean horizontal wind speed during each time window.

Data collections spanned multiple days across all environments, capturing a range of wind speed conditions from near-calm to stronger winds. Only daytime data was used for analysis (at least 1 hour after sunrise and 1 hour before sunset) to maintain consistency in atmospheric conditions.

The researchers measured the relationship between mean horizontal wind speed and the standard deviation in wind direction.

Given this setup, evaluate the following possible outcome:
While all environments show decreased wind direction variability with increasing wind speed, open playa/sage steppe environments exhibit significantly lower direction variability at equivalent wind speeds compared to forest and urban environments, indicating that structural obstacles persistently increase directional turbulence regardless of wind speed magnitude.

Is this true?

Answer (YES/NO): NO